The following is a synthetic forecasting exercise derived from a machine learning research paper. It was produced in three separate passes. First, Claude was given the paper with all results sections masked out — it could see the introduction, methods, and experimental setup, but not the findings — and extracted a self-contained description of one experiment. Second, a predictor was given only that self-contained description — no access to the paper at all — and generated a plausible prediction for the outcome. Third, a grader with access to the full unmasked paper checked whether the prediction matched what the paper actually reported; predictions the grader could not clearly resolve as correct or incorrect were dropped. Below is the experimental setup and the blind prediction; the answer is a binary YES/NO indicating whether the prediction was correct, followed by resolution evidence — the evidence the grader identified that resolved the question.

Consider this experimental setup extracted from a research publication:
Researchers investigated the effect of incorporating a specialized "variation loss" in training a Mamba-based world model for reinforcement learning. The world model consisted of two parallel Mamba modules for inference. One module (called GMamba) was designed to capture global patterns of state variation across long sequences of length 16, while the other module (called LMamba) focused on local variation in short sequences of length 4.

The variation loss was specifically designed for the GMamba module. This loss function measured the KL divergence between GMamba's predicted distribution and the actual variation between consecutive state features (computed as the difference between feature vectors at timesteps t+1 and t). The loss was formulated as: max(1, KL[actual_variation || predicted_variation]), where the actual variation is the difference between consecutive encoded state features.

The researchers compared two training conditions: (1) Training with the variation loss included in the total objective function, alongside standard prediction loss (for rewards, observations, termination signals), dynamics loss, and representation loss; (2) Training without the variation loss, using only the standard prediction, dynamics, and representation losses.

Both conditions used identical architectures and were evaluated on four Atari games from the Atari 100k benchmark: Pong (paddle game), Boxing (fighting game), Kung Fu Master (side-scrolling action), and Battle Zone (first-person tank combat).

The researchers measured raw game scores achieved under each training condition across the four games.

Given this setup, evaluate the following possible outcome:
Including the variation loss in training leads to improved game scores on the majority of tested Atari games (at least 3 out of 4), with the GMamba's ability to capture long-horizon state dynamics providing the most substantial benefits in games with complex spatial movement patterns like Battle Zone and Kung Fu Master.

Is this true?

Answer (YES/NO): NO